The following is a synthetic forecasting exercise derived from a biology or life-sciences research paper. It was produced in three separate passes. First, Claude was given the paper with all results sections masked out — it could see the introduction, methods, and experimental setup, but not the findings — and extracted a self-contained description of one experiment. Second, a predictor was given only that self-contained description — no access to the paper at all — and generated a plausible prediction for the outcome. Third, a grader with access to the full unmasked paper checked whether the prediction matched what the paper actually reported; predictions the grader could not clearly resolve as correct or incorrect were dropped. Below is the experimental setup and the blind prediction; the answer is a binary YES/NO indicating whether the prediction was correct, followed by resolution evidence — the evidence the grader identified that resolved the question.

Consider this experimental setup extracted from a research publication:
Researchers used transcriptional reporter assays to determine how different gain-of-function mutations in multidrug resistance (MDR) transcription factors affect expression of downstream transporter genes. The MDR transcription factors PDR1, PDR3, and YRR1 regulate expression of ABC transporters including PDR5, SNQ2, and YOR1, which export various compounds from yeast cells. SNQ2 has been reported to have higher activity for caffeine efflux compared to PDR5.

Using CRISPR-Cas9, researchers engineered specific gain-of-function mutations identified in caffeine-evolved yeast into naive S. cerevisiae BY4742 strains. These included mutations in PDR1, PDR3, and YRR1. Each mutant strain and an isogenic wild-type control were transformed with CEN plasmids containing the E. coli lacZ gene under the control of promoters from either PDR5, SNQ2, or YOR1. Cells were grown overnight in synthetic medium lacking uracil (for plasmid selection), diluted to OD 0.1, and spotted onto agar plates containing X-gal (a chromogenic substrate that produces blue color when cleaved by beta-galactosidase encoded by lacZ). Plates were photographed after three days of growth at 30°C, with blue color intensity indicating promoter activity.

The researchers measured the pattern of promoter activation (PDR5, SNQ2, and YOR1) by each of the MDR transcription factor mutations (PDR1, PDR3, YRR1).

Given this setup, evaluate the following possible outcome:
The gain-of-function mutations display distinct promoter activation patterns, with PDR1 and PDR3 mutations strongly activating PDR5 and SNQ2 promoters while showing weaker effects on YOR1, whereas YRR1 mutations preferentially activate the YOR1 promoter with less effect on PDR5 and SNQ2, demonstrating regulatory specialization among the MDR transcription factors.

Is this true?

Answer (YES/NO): NO